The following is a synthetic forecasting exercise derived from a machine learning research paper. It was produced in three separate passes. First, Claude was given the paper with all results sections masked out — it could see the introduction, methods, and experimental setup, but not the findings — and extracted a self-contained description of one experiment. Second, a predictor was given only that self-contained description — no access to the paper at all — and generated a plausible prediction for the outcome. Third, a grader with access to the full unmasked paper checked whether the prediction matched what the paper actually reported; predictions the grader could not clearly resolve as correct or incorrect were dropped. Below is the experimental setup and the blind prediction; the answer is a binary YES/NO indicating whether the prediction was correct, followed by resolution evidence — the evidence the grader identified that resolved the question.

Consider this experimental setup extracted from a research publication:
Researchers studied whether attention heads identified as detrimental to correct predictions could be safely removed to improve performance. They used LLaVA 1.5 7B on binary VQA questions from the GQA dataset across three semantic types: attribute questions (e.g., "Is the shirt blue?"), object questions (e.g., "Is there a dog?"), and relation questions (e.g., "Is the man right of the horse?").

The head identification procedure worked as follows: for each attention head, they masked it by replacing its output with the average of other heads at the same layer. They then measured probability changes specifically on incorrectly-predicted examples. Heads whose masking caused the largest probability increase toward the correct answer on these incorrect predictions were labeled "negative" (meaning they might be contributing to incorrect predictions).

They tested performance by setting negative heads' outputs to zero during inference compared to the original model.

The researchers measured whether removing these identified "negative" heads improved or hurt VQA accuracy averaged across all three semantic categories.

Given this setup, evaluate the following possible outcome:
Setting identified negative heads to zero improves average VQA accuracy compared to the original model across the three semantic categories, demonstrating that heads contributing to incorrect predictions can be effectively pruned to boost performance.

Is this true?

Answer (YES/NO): YES